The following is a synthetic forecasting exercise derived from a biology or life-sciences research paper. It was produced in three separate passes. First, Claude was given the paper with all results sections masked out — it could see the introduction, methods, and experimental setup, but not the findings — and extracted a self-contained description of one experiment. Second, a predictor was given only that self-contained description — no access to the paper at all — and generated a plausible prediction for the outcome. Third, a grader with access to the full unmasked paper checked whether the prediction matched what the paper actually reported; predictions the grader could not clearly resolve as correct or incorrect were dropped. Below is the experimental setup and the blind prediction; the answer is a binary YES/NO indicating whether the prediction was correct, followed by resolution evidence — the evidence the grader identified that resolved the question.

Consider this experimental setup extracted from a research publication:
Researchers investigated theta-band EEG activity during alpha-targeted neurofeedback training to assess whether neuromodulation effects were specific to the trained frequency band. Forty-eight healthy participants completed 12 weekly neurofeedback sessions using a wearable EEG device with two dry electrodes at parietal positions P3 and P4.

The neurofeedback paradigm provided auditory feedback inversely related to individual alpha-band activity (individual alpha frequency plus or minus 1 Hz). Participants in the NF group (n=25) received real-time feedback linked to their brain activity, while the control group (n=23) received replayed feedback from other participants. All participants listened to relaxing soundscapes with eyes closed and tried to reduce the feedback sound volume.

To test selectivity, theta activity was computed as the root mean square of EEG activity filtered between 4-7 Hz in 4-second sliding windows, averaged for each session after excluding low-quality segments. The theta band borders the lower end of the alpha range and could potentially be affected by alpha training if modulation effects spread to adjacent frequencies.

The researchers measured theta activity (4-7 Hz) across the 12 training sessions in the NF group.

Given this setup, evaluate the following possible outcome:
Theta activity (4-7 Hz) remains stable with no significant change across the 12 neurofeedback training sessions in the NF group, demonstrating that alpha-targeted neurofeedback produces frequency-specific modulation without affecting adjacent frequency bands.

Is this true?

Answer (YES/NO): NO